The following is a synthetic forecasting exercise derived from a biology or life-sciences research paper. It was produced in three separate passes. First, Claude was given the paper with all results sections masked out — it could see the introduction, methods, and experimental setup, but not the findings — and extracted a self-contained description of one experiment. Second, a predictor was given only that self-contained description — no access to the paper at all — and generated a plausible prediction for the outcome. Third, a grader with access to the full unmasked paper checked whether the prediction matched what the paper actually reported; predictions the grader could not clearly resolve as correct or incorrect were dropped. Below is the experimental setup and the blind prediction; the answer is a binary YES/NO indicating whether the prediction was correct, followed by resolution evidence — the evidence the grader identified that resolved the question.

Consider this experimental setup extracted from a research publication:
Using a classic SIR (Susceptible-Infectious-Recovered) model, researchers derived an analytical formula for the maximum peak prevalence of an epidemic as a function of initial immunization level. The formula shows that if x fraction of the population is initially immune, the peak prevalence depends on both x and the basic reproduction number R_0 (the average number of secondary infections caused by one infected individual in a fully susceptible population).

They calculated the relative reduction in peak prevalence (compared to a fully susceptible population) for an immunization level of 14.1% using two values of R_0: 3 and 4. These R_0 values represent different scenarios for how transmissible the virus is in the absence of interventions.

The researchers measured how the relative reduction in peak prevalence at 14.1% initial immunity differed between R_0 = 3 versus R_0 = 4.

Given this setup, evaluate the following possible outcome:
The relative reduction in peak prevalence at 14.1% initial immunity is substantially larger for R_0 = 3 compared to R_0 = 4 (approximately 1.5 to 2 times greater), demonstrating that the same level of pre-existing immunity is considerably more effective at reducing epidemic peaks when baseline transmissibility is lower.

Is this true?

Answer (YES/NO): NO